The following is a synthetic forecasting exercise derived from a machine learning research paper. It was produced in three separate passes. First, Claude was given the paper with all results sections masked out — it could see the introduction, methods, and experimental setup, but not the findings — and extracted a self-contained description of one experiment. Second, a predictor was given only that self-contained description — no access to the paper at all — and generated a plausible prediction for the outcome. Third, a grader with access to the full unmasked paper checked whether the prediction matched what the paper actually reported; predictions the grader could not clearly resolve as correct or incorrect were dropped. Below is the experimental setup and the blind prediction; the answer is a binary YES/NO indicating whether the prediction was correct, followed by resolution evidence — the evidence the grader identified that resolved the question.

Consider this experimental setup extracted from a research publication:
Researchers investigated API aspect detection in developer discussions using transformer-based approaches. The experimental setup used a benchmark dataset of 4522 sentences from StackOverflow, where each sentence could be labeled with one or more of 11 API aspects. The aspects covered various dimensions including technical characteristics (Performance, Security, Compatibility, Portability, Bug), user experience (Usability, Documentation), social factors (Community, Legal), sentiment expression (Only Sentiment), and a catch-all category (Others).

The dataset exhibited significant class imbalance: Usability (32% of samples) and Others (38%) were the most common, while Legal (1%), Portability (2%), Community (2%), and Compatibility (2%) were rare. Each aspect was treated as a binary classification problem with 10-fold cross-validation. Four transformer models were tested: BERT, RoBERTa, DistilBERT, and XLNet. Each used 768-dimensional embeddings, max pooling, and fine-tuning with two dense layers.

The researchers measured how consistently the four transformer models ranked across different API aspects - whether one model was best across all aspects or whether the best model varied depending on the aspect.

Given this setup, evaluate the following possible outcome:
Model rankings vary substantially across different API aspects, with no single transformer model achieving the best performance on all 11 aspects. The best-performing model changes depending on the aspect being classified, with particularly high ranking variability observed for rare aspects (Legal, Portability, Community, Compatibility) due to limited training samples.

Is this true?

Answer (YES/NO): YES